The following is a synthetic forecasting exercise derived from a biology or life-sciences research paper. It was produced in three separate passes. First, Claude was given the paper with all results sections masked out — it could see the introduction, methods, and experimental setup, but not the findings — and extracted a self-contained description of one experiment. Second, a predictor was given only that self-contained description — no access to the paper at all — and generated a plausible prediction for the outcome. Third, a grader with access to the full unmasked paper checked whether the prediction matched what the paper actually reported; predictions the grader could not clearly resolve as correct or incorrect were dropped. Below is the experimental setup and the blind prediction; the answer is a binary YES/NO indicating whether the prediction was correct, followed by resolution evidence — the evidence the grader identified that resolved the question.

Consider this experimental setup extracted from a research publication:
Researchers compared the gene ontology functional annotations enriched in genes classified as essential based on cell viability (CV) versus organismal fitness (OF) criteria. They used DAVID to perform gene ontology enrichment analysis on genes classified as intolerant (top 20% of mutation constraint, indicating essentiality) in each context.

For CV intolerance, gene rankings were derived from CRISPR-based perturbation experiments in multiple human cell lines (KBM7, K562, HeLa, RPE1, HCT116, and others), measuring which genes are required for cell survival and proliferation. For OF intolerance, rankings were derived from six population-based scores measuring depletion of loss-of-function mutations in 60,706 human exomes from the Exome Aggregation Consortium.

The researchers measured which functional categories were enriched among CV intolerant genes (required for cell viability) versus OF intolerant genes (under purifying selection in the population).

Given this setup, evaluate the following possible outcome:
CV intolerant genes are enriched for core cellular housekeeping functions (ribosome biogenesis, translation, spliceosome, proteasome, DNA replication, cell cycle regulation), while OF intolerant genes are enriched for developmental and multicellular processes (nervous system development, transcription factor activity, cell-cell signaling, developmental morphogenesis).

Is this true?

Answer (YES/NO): YES